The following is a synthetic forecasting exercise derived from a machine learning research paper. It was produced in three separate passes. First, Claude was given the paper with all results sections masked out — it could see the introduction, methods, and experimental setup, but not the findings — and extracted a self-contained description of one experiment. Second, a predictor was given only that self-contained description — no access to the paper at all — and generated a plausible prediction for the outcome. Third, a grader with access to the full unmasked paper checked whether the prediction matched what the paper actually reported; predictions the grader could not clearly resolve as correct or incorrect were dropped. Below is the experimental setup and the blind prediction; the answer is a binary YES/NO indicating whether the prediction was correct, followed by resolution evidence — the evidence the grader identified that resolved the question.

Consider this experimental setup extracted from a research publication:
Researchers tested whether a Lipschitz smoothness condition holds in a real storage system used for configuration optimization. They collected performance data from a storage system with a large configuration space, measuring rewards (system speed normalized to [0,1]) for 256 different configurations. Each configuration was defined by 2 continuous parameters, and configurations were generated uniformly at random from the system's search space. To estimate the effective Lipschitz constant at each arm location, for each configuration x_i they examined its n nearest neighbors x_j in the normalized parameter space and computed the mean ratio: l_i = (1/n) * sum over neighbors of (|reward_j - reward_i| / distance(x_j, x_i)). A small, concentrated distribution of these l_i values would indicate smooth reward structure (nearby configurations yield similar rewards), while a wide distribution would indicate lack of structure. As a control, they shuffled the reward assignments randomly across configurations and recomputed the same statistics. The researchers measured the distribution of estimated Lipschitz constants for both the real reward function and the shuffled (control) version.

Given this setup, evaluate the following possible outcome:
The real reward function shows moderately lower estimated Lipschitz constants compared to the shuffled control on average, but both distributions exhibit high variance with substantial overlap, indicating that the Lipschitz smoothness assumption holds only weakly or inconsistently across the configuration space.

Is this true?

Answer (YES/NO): NO